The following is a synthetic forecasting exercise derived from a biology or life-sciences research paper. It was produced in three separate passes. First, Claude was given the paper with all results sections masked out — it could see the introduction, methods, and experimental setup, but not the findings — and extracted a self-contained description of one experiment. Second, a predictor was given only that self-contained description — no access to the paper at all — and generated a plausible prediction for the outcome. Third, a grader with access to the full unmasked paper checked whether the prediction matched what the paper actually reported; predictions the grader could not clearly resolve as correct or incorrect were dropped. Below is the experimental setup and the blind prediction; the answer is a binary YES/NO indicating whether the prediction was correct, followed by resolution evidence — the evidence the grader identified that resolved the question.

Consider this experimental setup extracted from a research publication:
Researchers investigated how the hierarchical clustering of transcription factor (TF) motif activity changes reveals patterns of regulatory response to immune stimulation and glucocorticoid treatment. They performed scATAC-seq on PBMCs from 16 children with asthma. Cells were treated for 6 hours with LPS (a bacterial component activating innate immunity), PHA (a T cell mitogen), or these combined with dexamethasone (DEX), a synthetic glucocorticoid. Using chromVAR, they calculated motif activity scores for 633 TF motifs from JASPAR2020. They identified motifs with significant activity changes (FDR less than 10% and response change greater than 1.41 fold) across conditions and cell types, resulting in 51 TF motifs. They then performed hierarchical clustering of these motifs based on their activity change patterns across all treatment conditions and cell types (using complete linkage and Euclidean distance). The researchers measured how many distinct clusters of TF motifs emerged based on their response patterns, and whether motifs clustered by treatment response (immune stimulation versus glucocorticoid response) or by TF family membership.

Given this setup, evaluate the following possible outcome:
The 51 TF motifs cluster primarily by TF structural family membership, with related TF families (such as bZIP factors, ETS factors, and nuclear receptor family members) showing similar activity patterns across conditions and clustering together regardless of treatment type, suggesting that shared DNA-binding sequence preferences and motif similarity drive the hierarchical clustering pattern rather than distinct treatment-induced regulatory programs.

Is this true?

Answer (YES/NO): NO